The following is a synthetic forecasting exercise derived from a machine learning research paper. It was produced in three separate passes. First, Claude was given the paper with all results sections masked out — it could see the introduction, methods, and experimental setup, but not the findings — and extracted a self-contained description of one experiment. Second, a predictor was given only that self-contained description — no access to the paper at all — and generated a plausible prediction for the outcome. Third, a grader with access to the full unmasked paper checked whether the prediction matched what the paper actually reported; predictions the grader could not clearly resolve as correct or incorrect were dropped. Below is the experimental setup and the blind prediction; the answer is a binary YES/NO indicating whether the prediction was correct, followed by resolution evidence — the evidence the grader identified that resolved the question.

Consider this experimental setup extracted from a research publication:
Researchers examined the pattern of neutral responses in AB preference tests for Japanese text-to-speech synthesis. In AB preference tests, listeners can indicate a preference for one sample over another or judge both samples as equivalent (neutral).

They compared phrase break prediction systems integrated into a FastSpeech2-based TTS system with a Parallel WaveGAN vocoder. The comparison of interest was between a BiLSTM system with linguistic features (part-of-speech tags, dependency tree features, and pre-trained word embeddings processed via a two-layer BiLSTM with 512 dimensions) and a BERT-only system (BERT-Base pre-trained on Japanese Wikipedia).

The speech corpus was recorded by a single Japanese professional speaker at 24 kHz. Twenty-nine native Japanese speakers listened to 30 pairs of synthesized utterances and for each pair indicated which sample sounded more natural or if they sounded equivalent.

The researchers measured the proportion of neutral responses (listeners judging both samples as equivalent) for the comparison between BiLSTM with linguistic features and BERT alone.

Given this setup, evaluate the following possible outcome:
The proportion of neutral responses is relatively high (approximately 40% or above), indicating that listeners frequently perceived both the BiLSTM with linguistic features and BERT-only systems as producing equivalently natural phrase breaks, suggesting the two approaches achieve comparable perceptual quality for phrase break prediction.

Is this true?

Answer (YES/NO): NO